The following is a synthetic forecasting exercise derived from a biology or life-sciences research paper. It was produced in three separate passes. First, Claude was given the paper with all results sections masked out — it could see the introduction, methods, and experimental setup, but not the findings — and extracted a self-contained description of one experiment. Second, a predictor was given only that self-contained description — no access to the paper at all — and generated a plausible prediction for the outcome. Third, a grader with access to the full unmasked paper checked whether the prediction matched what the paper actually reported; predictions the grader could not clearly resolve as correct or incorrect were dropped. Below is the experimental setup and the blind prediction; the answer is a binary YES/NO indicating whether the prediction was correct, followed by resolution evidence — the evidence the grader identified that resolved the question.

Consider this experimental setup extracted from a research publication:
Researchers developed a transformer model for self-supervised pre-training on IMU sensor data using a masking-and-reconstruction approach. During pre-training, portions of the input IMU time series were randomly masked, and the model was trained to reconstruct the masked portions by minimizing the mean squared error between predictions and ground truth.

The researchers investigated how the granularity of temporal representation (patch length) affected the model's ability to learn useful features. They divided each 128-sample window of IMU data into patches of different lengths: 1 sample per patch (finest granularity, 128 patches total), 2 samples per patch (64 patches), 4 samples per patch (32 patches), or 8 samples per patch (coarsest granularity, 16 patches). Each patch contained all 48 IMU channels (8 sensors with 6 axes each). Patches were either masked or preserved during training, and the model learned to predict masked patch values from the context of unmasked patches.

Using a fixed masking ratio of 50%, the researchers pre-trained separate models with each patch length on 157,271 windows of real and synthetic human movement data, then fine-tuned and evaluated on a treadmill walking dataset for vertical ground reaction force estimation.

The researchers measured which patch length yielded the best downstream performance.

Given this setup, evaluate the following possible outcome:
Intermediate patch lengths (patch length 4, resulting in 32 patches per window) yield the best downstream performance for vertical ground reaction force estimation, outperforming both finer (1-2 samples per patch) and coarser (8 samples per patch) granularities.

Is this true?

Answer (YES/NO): NO